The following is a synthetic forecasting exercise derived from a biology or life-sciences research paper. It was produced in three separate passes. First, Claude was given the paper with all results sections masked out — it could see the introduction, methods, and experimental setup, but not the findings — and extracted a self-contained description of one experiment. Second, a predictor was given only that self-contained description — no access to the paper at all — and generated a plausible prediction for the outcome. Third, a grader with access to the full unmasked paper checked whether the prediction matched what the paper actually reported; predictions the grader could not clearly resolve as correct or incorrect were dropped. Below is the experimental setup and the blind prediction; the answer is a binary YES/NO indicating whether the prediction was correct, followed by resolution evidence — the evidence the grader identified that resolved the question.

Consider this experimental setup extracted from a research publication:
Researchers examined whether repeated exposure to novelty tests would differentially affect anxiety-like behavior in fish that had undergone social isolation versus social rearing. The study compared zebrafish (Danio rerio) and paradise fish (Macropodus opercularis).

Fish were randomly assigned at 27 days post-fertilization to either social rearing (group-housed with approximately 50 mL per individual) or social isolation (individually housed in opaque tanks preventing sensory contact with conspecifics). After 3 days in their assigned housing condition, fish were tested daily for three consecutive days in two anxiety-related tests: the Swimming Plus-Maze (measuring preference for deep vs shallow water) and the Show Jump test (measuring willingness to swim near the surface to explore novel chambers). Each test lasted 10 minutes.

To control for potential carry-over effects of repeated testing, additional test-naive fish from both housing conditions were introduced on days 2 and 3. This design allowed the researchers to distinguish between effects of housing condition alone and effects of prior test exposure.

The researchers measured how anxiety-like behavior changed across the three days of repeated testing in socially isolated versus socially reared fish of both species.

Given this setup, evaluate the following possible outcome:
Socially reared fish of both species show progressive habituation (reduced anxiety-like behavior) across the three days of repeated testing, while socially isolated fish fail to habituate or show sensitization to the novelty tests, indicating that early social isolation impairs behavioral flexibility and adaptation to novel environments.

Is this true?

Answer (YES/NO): NO